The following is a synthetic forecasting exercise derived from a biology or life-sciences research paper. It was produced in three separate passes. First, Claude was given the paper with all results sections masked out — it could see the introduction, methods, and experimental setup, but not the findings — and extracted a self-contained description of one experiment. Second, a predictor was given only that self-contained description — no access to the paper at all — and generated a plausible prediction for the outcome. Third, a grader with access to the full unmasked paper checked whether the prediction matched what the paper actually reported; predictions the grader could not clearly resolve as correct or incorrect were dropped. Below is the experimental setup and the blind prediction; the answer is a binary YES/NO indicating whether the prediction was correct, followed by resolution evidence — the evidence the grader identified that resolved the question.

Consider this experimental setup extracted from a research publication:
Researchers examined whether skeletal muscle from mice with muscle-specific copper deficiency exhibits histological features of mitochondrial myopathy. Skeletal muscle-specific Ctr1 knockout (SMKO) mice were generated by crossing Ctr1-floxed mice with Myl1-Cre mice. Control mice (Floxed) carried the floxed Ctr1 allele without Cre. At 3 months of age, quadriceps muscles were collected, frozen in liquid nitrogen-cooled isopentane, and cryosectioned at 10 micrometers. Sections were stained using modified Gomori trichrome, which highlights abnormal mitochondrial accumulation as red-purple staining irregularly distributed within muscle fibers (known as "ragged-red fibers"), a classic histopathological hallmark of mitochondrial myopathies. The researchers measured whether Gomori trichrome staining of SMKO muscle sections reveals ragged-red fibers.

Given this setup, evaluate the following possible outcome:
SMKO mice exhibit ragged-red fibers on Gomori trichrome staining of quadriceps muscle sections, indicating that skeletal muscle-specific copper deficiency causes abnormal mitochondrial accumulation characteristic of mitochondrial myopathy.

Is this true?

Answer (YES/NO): YES